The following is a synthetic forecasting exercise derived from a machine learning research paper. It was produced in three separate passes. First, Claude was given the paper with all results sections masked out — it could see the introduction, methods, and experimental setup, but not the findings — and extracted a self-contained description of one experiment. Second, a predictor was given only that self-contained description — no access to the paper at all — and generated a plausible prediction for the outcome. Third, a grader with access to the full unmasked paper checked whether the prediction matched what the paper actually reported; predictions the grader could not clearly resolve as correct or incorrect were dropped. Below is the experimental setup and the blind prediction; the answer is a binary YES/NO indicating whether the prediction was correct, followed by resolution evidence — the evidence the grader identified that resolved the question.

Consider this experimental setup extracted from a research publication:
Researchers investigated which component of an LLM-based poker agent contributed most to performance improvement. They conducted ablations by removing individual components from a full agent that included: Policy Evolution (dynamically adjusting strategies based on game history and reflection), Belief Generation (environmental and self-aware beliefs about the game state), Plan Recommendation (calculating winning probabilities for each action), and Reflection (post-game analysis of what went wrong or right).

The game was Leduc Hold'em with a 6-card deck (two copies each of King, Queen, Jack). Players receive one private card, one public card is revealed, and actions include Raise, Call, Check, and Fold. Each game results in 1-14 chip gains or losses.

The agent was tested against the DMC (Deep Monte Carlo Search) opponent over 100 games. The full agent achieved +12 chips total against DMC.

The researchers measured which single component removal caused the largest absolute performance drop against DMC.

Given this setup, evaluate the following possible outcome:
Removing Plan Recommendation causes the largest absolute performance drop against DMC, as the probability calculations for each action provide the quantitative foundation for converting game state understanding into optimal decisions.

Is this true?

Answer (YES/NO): YES